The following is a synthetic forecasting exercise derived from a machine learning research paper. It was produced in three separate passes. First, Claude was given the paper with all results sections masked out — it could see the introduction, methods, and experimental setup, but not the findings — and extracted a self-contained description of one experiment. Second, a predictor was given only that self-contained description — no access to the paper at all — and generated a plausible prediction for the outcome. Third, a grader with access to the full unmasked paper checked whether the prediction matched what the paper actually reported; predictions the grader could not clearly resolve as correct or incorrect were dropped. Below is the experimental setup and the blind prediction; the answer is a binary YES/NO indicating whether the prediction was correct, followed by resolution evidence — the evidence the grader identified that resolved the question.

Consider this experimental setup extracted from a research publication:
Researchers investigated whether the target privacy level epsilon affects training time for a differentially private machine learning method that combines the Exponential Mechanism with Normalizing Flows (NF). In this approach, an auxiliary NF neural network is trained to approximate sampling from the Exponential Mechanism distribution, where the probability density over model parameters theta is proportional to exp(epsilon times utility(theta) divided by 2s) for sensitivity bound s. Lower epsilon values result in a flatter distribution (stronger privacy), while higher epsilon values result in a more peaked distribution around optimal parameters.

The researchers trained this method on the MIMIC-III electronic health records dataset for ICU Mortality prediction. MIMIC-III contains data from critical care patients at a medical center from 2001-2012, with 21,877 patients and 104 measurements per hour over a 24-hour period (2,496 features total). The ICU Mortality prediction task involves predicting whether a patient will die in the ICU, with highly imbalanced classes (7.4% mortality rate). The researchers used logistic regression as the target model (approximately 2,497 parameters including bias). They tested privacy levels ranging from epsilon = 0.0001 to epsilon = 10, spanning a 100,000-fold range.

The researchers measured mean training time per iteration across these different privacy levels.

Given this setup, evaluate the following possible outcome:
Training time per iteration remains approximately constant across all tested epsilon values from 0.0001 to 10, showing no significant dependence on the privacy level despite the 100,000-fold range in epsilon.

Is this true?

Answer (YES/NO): YES